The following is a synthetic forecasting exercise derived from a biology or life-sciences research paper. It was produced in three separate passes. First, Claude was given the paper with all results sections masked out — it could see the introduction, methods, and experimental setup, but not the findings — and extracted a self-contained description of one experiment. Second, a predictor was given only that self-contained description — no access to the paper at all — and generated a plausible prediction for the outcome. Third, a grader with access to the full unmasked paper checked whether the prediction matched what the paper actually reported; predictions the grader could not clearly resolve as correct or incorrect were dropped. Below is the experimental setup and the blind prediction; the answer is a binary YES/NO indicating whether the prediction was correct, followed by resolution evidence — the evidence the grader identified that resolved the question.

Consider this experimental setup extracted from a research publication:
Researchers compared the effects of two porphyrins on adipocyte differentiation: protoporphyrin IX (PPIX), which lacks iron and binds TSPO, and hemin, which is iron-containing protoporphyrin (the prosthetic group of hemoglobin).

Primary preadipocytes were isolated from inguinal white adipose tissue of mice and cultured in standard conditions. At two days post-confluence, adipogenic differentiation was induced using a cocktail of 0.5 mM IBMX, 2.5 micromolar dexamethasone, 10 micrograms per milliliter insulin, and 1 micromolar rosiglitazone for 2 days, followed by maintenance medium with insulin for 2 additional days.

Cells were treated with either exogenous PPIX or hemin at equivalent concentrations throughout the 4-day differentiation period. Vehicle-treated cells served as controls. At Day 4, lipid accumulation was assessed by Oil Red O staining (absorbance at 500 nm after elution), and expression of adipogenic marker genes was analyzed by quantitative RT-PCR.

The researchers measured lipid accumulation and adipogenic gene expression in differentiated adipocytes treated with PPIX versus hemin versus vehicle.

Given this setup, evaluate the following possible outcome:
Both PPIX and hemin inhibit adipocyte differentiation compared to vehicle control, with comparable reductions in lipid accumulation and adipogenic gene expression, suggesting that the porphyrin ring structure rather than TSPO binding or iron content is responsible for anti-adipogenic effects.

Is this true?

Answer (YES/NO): NO